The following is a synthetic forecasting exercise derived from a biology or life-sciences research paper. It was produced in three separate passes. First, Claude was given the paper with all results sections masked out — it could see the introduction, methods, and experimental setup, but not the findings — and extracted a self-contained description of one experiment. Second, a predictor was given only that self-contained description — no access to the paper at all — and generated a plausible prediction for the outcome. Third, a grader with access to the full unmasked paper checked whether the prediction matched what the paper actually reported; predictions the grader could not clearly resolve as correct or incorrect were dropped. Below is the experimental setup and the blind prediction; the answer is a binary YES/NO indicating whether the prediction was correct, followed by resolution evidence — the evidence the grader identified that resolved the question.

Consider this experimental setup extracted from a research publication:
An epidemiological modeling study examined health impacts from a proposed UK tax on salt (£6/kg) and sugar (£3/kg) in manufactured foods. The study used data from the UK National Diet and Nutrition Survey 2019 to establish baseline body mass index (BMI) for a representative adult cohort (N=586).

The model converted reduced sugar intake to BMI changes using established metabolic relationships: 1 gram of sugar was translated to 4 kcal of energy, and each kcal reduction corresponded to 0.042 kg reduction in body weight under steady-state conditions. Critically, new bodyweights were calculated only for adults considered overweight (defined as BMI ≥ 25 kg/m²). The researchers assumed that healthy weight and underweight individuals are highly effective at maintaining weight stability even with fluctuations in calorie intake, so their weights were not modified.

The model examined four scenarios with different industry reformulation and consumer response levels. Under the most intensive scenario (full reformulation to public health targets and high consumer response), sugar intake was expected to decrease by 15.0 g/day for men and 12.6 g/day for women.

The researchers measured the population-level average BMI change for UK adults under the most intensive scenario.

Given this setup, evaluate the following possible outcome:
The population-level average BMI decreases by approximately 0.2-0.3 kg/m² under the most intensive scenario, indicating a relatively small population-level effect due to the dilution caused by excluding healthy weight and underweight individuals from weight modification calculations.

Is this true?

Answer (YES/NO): NO